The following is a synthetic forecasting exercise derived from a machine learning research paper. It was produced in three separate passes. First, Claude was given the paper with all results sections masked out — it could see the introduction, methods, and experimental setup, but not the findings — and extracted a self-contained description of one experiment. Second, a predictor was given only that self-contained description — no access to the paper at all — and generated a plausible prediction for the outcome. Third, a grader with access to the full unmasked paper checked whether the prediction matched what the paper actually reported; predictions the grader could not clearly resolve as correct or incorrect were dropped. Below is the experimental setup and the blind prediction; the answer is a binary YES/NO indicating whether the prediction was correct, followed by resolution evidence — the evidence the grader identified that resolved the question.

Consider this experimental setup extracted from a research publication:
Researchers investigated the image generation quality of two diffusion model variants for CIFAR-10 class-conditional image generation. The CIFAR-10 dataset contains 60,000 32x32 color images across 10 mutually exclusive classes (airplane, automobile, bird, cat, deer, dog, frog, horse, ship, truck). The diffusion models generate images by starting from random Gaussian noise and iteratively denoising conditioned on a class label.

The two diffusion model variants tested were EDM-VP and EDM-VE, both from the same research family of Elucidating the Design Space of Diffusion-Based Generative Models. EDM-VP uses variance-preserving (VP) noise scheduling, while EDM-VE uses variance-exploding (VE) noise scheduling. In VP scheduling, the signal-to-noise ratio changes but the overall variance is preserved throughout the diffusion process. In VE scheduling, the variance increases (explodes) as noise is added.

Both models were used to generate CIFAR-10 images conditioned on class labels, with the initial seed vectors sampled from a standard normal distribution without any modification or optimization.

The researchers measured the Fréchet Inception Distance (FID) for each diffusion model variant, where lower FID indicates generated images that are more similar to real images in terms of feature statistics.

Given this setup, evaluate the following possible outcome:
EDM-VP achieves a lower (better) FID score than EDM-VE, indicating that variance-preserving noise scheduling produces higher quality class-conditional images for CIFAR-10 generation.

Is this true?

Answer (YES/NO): NO